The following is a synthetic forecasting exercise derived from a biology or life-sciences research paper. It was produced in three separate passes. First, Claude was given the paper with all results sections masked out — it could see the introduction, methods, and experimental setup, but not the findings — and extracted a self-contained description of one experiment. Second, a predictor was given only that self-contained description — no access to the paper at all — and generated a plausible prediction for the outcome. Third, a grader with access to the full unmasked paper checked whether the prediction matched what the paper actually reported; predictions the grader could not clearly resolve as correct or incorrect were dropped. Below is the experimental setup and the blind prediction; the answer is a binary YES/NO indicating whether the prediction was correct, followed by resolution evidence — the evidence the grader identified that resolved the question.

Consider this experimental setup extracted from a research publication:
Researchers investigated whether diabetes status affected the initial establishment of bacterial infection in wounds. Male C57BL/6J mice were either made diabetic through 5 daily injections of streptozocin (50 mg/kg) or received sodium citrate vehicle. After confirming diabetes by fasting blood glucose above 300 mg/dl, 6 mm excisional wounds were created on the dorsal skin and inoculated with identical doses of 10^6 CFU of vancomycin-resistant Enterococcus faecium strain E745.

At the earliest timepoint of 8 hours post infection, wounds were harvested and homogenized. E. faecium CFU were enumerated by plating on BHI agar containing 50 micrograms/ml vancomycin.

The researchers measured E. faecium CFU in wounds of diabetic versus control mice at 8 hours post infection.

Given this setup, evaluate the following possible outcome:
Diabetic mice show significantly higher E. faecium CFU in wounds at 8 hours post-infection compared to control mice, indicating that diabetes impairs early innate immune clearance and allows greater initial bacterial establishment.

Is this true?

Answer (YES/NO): NO